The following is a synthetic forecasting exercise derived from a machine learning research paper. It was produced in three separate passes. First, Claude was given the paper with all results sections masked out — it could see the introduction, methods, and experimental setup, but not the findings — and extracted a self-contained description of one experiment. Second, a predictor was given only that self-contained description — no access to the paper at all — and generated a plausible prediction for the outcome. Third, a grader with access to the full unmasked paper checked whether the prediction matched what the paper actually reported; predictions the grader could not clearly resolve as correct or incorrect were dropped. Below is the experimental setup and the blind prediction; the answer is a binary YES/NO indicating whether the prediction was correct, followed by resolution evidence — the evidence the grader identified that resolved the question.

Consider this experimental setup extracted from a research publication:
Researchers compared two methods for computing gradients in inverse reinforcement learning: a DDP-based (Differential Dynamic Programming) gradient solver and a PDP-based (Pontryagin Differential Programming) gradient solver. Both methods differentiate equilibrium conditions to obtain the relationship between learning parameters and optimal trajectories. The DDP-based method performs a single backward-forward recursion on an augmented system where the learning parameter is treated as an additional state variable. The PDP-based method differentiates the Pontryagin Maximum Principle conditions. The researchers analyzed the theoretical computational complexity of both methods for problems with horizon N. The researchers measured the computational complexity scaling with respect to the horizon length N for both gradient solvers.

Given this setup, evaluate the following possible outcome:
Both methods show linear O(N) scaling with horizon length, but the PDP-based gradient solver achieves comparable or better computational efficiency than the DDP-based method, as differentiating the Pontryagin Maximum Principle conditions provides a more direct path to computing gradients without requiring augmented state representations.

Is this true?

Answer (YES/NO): NO